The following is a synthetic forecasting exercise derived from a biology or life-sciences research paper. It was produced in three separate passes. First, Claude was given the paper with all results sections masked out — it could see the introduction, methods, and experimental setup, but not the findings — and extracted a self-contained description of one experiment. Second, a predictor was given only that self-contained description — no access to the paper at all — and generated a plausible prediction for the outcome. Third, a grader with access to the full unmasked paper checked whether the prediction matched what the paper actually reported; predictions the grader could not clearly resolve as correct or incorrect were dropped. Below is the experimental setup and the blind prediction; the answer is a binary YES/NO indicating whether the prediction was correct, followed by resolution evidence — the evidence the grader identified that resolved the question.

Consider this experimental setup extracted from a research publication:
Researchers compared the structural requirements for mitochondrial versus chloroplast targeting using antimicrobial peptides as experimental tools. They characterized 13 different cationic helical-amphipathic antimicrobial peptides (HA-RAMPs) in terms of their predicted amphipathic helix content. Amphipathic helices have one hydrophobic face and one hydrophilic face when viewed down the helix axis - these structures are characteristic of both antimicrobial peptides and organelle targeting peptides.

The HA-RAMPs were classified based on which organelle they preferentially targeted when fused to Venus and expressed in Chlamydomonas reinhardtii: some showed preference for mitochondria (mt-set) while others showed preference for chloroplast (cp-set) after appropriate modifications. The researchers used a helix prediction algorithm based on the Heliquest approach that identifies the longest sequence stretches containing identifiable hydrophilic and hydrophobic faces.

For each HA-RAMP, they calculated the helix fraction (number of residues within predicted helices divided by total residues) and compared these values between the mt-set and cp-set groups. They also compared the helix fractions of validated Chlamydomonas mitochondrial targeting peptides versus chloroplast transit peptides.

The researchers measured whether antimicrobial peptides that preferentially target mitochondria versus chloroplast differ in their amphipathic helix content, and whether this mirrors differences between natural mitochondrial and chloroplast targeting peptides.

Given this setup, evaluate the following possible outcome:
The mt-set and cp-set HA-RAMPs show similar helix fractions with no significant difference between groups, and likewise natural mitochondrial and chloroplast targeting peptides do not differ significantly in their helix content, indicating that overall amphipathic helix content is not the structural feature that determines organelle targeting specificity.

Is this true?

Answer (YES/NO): NO